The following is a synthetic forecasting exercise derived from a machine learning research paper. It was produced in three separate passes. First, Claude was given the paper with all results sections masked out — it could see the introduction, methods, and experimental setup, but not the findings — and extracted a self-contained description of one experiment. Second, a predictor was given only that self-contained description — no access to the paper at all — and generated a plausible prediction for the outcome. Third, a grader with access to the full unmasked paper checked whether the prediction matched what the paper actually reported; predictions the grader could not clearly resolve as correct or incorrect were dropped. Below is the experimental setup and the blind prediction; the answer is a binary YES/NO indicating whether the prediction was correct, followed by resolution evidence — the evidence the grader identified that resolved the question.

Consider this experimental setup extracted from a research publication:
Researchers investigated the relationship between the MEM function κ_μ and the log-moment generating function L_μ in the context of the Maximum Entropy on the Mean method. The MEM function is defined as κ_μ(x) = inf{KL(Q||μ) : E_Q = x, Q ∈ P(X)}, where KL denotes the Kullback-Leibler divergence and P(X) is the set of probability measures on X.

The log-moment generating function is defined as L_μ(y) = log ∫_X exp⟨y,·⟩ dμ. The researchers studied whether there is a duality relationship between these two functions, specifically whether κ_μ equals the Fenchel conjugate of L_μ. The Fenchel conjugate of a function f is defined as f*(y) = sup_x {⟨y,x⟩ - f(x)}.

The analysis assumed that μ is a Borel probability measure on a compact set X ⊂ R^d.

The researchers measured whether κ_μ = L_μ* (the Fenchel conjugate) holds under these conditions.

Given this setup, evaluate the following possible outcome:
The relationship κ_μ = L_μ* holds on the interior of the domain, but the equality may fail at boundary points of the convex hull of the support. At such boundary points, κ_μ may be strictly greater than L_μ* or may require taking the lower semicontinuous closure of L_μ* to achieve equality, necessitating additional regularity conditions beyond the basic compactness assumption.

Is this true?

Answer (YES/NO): NO